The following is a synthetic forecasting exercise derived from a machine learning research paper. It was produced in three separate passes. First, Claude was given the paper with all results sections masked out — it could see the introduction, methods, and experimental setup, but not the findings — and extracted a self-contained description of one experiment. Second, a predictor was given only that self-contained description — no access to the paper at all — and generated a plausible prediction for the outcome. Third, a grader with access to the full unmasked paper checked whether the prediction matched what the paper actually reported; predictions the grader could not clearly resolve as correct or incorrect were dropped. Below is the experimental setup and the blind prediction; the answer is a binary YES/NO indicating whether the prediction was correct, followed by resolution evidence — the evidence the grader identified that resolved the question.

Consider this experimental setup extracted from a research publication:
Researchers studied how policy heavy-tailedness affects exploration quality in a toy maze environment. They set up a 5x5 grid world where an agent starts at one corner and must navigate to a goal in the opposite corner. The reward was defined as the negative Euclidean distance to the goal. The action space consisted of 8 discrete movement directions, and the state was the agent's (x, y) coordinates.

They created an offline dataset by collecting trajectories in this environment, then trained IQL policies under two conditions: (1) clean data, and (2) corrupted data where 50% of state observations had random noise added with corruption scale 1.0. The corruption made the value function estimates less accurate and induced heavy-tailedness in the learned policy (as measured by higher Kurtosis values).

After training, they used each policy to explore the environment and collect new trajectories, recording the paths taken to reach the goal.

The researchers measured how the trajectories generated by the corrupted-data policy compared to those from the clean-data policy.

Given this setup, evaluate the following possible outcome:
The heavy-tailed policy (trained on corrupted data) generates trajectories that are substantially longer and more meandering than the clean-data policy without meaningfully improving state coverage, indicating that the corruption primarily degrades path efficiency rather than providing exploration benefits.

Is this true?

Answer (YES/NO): YES